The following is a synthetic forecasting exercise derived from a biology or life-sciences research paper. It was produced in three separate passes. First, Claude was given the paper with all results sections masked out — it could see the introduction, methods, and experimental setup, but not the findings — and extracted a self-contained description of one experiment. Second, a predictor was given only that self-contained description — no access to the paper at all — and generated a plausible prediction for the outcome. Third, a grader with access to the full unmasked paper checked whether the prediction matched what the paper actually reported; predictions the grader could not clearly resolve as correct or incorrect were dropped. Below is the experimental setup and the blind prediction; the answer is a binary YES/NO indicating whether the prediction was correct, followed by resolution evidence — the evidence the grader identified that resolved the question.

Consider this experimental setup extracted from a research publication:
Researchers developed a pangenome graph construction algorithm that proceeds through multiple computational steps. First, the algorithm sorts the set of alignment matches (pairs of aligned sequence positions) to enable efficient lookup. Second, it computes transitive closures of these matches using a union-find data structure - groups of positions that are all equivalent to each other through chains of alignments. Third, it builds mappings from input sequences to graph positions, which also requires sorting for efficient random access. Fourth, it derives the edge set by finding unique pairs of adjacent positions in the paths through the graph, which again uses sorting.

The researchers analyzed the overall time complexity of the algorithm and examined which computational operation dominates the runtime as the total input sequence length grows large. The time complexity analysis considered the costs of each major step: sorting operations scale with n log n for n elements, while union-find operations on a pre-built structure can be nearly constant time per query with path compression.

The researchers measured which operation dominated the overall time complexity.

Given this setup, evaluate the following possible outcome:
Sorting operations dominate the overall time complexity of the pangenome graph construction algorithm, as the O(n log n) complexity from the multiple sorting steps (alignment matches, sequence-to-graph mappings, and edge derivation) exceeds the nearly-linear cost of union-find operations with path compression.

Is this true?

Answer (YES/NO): YES